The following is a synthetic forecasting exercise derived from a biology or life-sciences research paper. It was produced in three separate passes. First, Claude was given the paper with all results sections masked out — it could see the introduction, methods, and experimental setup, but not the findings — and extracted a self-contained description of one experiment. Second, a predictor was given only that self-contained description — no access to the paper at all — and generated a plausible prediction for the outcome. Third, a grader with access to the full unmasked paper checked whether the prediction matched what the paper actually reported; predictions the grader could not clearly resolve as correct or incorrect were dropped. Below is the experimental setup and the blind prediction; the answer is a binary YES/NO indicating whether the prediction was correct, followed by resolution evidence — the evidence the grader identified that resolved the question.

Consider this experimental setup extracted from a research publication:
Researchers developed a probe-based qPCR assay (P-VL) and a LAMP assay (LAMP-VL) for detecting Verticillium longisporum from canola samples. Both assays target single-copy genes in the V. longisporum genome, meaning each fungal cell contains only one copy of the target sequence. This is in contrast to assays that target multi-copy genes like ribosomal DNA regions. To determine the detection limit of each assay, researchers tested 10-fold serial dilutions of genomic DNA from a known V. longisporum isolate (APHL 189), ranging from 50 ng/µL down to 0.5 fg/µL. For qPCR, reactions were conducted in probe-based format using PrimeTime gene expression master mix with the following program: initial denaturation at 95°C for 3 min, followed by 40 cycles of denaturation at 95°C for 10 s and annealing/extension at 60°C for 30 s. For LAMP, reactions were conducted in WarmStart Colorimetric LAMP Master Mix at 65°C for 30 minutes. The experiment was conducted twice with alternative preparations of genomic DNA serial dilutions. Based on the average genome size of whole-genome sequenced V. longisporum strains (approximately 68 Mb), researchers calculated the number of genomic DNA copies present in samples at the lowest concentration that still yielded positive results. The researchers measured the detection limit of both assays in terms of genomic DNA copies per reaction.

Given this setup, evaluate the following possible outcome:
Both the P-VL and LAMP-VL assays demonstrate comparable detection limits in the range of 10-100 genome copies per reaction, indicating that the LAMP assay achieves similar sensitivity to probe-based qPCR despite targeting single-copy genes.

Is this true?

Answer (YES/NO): YES